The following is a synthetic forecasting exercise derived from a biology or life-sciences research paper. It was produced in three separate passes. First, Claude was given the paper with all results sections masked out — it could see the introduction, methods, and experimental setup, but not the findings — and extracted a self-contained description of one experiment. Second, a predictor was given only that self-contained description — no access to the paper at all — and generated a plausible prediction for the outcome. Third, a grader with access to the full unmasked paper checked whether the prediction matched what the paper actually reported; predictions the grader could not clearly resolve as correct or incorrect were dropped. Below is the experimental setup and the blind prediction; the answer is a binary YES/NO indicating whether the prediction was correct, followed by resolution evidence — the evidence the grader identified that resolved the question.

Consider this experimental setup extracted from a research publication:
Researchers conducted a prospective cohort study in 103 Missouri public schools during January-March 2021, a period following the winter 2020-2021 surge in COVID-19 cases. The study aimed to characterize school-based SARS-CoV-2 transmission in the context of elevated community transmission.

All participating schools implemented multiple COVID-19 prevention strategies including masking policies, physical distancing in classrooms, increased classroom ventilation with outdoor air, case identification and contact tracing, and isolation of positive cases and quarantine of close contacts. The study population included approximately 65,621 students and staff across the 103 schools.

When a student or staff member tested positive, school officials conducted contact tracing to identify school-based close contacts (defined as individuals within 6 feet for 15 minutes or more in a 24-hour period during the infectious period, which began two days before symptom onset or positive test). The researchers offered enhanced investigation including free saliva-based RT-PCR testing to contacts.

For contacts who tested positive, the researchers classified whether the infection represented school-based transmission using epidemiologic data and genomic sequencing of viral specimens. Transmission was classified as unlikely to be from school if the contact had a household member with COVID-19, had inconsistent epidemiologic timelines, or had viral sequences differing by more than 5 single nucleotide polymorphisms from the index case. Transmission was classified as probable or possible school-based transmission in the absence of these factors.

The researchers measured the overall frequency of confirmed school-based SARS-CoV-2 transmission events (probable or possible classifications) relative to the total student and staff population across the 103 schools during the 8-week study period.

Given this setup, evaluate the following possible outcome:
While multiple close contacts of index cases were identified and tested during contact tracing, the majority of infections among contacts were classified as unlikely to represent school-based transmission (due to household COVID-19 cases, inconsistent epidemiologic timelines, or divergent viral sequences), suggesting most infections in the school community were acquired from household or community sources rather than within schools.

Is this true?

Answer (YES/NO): NO